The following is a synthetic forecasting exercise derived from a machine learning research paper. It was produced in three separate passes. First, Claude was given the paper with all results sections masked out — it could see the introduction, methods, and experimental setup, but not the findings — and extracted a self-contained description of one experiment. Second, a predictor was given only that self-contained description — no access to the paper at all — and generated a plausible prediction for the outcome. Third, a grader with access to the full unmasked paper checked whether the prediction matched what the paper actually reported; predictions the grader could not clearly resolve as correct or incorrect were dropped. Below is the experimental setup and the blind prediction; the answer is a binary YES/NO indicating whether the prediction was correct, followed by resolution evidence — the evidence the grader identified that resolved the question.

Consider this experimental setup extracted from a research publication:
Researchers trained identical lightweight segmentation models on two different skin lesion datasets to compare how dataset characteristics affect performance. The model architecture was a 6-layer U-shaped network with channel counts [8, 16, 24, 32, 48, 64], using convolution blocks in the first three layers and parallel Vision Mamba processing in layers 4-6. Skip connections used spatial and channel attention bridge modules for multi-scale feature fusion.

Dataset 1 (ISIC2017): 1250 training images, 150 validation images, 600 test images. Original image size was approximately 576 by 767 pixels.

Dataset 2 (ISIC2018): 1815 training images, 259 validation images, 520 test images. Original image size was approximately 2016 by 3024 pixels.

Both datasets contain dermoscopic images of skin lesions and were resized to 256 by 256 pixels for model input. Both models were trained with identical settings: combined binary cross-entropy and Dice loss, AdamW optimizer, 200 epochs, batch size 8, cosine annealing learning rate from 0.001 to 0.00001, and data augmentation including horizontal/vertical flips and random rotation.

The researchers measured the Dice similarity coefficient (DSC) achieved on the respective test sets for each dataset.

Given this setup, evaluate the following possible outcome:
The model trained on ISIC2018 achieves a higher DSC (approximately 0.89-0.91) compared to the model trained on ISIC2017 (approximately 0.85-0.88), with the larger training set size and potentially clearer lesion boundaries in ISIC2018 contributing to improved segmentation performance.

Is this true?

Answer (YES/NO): NO